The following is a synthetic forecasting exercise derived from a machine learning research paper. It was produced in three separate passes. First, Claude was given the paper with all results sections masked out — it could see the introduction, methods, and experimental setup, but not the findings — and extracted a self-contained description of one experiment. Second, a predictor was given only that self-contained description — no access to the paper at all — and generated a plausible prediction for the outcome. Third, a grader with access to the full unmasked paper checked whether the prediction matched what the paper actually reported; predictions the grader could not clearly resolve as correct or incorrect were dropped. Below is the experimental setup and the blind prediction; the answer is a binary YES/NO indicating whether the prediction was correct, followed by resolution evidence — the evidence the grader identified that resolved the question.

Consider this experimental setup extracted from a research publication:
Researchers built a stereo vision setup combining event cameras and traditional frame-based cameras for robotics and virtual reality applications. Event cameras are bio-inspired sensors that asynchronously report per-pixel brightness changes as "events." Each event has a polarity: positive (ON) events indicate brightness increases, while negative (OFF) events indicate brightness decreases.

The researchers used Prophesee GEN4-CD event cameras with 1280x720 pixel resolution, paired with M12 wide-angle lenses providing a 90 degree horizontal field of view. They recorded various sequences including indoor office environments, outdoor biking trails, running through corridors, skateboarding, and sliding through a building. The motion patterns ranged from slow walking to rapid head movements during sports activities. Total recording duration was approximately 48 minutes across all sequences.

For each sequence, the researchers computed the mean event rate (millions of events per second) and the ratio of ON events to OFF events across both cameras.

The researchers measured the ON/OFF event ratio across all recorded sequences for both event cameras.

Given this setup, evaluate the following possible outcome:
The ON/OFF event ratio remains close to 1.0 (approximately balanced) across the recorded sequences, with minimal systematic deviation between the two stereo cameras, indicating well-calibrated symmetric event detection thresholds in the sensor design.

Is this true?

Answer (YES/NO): NO